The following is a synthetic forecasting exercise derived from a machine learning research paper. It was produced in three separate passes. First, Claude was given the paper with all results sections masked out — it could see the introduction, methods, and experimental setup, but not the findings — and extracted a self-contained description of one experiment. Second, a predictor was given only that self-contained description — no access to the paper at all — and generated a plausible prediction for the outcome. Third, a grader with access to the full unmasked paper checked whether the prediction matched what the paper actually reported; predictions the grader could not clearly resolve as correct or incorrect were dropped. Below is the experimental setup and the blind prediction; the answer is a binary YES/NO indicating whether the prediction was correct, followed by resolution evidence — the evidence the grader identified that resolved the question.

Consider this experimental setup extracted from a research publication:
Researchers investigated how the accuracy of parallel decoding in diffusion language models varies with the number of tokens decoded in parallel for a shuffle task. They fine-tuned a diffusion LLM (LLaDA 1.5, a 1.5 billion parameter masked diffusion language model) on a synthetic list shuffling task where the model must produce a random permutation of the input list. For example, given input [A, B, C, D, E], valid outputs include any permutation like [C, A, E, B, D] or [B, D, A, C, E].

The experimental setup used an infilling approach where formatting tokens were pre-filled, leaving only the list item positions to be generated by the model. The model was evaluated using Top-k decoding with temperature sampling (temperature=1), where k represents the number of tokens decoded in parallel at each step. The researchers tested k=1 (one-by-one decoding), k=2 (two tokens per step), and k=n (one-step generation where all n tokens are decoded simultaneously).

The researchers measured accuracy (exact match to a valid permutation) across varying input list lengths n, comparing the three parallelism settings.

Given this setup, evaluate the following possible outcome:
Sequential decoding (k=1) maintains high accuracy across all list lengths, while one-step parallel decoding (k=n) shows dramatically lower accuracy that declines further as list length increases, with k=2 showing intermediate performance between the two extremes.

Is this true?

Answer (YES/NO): YES